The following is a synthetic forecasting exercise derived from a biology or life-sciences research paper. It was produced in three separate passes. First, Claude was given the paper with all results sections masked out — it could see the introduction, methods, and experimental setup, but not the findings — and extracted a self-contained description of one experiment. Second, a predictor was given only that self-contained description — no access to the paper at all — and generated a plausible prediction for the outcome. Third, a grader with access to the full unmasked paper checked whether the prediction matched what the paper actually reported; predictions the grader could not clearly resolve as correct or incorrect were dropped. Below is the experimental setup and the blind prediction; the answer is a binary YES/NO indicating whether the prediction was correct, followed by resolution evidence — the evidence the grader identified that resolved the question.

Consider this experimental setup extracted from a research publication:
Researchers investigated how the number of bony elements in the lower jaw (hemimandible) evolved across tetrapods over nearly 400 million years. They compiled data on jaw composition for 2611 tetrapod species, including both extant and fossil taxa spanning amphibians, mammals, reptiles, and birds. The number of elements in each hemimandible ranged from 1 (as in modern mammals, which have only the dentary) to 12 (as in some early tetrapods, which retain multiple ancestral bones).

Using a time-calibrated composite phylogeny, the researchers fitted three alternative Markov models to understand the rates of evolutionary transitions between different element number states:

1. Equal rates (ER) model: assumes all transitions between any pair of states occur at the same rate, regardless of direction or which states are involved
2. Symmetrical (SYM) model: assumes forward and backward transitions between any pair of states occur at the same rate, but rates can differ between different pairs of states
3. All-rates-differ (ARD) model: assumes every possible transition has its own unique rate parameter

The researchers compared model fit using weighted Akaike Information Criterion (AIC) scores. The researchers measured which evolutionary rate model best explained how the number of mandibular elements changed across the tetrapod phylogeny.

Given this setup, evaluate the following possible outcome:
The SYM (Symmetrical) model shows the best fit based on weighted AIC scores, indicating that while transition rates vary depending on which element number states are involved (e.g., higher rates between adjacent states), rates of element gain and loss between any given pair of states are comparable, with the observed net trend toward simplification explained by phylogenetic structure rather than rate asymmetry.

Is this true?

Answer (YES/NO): YES